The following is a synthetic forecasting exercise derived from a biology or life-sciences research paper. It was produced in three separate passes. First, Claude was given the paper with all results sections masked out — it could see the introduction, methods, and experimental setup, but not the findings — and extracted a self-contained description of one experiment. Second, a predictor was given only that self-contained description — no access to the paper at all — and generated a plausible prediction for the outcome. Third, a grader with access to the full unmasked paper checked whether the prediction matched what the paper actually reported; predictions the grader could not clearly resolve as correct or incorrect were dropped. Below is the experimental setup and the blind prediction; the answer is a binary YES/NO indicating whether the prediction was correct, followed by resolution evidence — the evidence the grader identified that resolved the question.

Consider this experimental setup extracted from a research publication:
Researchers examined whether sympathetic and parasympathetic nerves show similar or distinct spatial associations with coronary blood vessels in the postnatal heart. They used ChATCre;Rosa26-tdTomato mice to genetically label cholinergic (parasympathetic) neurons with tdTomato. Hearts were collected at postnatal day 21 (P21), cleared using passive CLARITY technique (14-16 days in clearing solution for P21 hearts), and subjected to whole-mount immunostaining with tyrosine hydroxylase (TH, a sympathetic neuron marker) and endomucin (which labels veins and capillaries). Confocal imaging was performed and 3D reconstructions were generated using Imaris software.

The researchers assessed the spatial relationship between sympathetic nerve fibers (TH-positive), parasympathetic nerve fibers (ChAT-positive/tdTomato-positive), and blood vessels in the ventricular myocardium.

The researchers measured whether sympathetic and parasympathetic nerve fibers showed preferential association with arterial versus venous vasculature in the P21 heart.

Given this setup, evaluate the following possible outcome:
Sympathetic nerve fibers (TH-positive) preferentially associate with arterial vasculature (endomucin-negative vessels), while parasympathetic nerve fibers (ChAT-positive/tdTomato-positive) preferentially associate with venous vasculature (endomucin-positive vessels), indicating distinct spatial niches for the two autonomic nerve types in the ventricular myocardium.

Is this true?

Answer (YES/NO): NO